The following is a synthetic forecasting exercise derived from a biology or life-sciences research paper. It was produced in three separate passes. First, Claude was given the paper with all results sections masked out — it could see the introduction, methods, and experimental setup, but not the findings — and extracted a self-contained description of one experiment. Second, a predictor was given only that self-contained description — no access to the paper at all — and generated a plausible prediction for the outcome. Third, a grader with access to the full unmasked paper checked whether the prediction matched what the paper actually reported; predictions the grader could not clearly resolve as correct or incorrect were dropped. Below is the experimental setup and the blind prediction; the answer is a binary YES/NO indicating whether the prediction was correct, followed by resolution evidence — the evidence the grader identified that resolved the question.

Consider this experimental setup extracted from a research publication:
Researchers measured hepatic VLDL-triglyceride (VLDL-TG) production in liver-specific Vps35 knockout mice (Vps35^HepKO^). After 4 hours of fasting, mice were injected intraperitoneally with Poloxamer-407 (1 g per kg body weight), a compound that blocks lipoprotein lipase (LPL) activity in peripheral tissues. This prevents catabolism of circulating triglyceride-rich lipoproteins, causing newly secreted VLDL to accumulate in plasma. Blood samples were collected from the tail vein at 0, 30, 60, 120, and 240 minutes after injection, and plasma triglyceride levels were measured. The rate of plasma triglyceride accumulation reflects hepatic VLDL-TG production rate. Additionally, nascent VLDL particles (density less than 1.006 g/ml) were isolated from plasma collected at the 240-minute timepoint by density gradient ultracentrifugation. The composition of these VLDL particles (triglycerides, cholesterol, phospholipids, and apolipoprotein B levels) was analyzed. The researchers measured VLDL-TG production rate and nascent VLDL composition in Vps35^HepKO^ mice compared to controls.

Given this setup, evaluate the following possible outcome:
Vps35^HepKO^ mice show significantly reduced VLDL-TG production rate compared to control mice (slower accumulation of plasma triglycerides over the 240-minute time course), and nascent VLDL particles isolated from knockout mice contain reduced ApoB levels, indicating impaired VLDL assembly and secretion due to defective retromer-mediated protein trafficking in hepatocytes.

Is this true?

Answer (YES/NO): NO